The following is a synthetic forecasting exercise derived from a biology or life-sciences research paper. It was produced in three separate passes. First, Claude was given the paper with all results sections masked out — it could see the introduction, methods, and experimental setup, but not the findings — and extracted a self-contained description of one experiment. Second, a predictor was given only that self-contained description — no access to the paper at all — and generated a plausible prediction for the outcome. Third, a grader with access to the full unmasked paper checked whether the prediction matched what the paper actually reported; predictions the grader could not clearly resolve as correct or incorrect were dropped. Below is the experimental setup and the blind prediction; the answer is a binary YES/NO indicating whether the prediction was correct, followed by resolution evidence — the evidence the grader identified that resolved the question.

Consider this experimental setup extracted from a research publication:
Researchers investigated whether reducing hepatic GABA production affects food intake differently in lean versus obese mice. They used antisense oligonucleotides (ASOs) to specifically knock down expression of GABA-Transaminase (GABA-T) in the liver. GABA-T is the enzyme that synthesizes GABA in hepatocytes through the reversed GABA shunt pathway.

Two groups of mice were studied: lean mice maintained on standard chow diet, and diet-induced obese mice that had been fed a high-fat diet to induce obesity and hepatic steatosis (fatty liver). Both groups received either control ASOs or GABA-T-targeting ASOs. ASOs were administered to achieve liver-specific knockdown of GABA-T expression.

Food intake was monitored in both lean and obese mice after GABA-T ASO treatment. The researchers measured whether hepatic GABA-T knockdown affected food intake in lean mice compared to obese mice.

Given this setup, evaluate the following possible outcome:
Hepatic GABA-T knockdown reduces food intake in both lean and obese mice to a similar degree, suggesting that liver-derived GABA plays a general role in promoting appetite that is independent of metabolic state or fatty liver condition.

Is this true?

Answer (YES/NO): NO